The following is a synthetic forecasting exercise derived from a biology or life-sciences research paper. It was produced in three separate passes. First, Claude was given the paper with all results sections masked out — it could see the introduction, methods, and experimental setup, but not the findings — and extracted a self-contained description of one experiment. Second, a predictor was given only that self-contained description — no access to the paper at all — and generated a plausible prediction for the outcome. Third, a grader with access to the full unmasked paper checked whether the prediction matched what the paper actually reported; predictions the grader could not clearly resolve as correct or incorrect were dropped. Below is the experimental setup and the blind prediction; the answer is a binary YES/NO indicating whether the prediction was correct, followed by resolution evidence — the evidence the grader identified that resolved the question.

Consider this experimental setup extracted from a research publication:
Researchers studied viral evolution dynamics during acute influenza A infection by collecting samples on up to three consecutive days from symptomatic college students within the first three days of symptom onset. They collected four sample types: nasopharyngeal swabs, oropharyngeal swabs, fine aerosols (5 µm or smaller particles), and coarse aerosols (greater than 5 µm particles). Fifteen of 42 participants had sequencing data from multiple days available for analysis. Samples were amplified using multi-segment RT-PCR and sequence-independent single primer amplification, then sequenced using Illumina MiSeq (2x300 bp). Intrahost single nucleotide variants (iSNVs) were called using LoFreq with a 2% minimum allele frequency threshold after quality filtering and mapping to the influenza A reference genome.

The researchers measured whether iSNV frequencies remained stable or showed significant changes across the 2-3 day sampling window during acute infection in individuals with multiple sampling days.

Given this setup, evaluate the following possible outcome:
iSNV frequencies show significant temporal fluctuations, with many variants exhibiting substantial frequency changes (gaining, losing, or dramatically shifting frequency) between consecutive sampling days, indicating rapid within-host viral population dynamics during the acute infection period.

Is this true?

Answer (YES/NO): NO